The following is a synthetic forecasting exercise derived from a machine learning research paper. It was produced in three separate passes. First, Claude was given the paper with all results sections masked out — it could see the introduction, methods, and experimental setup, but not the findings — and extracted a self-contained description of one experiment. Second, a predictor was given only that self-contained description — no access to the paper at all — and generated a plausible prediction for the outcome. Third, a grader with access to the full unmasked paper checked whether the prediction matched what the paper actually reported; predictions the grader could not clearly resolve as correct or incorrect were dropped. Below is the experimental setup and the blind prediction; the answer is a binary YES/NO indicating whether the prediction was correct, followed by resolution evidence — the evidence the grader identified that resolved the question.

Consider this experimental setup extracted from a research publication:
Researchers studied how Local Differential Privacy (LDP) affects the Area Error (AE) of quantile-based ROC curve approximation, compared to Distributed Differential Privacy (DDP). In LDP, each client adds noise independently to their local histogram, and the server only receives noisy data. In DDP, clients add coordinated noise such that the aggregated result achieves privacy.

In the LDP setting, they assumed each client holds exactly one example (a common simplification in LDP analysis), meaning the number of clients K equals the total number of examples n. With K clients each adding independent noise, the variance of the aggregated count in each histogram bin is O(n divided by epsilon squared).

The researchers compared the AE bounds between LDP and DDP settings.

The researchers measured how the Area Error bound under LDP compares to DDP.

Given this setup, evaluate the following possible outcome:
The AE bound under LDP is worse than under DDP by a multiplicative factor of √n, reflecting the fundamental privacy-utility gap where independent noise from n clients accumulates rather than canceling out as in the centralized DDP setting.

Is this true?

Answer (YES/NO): NO